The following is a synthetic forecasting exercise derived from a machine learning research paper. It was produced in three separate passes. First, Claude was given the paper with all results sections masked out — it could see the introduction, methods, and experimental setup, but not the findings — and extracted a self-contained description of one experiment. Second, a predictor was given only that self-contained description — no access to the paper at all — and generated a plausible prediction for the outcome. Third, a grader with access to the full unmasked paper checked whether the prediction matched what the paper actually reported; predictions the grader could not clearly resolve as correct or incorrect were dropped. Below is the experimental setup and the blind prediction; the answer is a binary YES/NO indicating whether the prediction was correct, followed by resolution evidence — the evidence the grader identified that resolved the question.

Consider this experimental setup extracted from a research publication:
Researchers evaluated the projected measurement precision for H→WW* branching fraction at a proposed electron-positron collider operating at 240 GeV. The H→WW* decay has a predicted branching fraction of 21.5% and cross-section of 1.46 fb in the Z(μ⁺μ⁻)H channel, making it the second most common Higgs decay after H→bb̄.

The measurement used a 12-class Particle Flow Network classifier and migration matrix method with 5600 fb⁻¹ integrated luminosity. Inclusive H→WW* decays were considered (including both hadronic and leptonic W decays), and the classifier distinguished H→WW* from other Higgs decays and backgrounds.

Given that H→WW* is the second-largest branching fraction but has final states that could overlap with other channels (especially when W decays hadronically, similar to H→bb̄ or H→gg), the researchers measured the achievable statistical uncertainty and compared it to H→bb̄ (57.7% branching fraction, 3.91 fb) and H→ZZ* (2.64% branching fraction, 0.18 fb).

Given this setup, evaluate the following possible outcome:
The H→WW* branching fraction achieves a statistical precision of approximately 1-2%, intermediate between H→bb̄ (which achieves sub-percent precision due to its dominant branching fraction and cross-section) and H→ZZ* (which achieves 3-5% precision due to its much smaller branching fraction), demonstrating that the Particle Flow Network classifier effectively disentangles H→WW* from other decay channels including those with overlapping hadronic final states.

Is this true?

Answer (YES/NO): NO